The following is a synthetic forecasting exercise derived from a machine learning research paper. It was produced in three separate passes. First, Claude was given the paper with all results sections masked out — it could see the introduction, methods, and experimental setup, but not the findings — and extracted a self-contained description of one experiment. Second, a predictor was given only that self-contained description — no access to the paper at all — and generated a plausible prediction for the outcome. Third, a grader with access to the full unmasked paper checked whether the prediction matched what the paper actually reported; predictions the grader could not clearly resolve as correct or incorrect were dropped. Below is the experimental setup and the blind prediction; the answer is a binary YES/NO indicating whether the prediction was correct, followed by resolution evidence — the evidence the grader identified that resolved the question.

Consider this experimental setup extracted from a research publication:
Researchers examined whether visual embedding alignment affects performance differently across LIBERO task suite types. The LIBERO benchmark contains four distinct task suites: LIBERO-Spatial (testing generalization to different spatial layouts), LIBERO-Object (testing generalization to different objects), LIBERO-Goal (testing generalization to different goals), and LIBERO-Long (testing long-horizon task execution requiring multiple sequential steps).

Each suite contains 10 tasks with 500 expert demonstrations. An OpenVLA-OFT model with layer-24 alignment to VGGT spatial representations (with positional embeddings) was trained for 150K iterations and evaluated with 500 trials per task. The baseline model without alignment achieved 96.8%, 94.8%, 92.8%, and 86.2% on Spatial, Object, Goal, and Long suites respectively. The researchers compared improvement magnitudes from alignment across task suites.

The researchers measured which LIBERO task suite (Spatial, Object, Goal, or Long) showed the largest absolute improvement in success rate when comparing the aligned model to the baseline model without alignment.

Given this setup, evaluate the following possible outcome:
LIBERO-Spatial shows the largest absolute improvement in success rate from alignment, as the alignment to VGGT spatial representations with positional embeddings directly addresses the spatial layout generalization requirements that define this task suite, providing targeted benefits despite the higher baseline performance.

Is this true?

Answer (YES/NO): NO